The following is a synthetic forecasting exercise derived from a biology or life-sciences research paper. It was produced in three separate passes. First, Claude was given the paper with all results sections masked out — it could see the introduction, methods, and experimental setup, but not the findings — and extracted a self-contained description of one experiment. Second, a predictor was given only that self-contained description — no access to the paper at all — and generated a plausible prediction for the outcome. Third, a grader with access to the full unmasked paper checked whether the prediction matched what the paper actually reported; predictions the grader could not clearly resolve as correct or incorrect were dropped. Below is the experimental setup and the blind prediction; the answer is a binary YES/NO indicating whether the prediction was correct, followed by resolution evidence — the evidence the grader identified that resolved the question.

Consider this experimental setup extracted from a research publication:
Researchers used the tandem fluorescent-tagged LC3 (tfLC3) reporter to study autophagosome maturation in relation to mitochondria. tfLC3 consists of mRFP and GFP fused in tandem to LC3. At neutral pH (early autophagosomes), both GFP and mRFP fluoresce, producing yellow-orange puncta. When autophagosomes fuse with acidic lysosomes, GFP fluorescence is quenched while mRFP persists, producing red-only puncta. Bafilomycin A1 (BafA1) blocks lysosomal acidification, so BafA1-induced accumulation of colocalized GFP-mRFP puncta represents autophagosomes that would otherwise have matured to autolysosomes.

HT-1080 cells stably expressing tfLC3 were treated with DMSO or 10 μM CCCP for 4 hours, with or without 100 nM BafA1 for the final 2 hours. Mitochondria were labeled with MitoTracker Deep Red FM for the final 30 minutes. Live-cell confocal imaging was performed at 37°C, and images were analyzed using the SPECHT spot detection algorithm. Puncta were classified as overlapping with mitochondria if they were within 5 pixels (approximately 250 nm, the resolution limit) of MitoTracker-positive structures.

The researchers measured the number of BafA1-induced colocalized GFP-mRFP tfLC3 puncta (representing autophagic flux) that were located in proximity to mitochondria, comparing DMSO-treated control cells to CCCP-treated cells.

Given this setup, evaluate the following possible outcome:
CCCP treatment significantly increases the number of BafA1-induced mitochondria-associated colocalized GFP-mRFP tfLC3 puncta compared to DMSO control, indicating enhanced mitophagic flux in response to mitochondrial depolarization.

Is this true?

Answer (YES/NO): YES